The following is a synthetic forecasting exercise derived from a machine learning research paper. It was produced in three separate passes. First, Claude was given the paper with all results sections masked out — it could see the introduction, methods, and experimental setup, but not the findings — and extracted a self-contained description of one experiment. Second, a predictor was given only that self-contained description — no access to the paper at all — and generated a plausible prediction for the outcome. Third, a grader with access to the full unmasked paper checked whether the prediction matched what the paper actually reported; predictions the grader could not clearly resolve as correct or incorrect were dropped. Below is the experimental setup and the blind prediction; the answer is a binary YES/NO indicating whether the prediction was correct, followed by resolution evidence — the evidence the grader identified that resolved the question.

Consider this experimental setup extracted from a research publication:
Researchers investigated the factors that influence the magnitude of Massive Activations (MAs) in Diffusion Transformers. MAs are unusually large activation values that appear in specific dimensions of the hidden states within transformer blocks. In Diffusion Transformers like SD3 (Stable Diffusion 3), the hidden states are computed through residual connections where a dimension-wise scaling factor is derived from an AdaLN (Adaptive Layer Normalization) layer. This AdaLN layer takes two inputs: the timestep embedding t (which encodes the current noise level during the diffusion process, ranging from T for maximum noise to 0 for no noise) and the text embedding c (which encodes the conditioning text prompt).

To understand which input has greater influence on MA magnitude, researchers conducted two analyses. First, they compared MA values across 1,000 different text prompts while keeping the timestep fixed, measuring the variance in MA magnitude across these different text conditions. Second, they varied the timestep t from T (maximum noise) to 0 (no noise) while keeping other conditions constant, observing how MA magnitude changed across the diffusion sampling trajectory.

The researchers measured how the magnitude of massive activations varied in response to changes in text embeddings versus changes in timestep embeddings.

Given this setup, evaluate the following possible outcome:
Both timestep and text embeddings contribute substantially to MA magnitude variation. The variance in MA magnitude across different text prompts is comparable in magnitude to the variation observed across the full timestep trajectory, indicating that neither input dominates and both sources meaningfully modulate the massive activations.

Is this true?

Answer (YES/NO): NO